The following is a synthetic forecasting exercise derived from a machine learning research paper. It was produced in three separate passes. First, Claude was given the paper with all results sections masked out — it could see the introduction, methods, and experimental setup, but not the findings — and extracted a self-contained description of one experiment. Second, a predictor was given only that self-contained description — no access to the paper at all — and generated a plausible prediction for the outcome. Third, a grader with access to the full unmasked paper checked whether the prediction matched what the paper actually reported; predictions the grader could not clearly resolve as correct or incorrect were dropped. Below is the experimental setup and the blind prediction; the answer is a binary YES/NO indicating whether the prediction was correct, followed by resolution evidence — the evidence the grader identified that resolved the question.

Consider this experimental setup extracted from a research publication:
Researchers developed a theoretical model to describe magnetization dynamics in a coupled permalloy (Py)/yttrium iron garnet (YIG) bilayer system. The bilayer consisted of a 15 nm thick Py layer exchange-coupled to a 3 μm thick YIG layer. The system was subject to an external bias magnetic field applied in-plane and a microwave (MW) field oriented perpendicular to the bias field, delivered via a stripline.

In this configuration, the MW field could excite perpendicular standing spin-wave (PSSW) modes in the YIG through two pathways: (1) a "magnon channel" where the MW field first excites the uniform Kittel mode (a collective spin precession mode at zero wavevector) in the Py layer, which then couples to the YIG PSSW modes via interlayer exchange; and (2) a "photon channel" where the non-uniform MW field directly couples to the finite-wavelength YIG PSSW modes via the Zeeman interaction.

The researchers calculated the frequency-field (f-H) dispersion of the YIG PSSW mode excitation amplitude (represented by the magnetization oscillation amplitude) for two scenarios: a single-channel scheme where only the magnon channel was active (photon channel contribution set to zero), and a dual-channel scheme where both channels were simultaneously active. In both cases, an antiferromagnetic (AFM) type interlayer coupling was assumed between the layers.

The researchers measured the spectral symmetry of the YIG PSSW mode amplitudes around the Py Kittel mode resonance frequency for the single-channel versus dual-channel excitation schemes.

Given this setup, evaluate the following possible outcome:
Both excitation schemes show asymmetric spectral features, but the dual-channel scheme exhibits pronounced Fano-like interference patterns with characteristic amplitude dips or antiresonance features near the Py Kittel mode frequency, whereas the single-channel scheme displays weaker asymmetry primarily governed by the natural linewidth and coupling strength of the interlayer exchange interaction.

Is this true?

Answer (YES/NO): NO